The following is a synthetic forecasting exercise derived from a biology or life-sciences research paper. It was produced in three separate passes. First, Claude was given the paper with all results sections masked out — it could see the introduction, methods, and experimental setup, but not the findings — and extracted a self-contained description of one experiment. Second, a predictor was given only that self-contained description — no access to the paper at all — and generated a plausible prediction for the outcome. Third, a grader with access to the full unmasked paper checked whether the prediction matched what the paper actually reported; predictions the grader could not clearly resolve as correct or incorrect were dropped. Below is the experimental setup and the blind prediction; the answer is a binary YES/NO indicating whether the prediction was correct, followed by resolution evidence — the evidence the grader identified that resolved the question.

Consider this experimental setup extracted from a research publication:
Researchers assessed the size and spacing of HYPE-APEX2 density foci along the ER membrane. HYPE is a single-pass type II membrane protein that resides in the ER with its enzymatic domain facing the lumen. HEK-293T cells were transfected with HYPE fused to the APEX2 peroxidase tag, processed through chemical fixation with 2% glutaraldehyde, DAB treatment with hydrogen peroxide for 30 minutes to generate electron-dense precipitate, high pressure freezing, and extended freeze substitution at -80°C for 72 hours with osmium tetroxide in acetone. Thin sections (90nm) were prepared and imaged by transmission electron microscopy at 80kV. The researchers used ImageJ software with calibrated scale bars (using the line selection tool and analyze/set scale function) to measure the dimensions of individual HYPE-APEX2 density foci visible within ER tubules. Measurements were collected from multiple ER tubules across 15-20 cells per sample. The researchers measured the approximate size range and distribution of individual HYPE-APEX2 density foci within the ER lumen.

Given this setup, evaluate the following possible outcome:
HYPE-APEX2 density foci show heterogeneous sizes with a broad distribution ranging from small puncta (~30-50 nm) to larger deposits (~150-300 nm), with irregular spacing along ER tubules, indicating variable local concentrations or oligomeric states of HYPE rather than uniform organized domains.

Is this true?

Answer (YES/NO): NO